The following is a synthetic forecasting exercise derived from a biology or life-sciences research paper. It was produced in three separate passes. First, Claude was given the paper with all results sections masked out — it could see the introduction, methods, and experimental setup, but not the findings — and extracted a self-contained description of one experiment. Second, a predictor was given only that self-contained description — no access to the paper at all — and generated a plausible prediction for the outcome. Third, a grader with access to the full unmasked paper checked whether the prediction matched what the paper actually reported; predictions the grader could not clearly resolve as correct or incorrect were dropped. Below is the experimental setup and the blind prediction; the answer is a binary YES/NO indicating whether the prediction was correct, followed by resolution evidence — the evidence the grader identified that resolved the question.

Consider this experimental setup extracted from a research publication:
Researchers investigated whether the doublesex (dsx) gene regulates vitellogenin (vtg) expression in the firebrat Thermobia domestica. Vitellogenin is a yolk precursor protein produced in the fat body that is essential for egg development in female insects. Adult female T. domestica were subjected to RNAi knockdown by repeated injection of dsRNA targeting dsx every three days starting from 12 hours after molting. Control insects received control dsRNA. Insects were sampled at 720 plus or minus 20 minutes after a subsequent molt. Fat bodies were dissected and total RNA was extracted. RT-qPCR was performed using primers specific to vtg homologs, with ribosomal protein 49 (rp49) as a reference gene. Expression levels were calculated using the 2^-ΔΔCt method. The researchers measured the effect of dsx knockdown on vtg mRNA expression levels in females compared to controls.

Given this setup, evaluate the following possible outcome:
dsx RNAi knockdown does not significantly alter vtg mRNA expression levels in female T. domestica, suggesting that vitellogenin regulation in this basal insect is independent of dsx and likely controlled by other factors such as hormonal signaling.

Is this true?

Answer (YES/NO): NO